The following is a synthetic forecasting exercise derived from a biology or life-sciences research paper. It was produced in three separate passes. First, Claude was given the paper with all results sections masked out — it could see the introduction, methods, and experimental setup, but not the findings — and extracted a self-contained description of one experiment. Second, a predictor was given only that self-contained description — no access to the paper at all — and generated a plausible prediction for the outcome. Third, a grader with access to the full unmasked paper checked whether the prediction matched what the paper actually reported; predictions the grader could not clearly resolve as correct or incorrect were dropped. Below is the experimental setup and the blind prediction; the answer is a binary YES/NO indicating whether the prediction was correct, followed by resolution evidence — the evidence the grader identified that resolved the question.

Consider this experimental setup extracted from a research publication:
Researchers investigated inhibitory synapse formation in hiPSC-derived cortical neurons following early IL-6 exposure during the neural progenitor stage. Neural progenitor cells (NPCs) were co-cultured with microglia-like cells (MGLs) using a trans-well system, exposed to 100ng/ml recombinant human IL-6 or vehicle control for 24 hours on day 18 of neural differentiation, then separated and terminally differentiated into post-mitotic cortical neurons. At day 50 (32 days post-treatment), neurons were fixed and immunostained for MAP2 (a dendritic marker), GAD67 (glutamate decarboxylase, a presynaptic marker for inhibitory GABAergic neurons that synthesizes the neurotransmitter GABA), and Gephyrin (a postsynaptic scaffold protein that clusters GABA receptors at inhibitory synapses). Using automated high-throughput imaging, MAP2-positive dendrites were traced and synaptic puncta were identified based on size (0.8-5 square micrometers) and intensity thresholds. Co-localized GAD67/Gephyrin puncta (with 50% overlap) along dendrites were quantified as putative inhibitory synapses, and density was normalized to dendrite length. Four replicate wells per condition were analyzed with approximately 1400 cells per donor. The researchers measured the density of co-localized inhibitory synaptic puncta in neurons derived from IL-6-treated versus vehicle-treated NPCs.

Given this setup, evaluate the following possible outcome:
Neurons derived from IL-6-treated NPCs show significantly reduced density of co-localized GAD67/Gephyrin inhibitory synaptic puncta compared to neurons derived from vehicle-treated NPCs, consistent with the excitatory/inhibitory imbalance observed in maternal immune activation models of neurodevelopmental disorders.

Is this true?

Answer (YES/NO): NO